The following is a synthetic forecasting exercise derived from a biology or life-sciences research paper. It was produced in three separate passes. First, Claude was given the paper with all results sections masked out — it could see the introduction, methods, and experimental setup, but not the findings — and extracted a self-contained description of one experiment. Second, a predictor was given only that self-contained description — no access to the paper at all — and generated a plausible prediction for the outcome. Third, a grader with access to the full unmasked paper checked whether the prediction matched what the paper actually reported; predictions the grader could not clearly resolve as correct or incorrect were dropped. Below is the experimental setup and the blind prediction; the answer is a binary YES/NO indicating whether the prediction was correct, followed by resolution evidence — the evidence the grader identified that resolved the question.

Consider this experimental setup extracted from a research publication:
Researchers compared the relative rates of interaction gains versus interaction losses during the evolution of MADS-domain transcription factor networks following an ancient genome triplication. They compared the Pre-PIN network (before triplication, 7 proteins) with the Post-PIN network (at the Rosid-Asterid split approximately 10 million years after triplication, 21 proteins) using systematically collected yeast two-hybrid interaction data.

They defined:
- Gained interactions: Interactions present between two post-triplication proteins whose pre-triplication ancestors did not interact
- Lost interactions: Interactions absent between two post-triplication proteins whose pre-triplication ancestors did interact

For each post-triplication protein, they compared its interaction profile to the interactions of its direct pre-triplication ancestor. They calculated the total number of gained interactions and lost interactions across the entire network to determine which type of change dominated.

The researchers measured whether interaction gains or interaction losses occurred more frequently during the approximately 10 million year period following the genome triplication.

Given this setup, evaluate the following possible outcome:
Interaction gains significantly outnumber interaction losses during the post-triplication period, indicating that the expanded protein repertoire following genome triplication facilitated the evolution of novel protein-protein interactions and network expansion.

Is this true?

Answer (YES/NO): YES